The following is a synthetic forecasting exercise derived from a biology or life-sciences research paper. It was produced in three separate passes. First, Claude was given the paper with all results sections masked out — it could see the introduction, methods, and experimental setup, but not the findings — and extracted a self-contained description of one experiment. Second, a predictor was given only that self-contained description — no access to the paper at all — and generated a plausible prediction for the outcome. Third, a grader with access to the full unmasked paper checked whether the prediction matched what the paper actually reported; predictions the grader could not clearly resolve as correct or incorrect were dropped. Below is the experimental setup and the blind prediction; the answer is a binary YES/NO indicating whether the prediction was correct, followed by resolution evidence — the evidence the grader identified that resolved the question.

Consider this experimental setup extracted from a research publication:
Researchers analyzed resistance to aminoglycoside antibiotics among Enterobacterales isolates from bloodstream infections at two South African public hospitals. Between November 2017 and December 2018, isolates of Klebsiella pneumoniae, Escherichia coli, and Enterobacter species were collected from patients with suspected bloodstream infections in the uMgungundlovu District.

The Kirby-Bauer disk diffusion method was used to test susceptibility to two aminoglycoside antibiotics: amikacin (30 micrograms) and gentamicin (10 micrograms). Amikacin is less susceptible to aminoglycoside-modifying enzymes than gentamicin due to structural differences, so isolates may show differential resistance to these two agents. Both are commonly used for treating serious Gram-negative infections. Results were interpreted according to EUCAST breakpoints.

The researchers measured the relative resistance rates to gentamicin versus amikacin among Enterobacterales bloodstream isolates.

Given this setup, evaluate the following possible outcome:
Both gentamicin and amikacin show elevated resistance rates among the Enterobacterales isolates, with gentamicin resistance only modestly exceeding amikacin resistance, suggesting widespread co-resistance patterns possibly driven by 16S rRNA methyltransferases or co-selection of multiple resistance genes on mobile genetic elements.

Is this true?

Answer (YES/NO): NO